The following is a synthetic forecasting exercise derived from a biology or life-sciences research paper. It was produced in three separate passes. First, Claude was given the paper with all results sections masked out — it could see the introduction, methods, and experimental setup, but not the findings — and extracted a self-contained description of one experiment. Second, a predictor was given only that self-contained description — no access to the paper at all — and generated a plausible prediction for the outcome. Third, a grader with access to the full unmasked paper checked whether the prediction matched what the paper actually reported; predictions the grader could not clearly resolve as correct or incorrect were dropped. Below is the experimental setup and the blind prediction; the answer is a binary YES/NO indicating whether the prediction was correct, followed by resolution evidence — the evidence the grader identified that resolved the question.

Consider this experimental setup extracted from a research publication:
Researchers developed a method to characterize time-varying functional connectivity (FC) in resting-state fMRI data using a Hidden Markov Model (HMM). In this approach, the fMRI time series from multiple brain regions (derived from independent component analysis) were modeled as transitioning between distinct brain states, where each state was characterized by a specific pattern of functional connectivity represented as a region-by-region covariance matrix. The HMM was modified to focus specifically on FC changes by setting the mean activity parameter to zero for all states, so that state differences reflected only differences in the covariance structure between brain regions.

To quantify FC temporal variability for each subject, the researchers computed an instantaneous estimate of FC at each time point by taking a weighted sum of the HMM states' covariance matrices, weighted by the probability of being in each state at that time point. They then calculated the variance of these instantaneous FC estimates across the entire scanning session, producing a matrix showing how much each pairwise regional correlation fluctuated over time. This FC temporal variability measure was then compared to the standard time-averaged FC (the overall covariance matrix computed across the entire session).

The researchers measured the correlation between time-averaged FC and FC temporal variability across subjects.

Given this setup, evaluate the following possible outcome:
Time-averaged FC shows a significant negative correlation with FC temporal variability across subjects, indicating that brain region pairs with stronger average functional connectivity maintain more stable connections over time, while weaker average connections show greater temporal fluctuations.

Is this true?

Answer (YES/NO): NO